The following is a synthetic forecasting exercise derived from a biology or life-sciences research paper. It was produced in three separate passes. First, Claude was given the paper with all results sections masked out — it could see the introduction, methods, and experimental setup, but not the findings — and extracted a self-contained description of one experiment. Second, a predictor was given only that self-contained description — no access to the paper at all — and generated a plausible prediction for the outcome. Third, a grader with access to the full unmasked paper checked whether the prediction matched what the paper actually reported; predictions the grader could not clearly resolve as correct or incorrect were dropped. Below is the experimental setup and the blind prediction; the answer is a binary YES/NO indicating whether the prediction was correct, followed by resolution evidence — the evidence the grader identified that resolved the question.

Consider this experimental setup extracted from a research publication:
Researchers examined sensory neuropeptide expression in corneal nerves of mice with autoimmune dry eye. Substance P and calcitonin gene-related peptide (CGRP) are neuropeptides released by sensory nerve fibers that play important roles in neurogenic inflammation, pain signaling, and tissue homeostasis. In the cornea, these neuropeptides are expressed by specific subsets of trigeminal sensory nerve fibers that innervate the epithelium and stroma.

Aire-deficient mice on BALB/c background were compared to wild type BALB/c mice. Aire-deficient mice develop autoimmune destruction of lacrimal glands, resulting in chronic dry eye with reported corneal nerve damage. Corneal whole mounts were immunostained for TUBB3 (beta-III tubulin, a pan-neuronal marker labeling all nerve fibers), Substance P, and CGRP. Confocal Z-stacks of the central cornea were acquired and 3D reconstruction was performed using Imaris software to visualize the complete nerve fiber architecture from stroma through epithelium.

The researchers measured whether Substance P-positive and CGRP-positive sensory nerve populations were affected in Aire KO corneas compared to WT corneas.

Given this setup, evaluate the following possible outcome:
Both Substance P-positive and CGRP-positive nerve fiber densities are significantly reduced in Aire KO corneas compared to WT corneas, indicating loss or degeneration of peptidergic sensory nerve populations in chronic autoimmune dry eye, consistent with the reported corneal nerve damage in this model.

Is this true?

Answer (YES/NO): YES